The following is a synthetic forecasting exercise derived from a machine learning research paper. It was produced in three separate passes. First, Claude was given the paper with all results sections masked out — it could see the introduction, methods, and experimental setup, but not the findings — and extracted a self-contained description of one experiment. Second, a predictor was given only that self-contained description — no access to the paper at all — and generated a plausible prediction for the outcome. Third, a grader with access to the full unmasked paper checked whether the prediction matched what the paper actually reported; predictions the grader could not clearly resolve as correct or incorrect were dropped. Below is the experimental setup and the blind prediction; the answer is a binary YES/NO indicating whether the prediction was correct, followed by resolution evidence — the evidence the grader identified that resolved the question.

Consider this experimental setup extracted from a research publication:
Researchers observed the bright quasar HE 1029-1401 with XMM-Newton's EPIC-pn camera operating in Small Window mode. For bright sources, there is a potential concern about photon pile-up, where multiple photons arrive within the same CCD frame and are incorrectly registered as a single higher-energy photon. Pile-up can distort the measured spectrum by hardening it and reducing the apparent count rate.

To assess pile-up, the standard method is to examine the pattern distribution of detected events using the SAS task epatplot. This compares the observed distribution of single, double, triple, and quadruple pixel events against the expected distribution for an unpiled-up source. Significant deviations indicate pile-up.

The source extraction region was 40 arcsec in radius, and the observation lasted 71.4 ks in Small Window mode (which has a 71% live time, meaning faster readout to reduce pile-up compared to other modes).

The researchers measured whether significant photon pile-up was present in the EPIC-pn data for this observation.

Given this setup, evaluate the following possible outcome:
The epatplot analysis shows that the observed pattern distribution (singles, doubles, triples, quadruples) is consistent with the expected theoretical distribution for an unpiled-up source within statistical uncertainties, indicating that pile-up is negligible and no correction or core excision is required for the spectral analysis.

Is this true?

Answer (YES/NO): YES